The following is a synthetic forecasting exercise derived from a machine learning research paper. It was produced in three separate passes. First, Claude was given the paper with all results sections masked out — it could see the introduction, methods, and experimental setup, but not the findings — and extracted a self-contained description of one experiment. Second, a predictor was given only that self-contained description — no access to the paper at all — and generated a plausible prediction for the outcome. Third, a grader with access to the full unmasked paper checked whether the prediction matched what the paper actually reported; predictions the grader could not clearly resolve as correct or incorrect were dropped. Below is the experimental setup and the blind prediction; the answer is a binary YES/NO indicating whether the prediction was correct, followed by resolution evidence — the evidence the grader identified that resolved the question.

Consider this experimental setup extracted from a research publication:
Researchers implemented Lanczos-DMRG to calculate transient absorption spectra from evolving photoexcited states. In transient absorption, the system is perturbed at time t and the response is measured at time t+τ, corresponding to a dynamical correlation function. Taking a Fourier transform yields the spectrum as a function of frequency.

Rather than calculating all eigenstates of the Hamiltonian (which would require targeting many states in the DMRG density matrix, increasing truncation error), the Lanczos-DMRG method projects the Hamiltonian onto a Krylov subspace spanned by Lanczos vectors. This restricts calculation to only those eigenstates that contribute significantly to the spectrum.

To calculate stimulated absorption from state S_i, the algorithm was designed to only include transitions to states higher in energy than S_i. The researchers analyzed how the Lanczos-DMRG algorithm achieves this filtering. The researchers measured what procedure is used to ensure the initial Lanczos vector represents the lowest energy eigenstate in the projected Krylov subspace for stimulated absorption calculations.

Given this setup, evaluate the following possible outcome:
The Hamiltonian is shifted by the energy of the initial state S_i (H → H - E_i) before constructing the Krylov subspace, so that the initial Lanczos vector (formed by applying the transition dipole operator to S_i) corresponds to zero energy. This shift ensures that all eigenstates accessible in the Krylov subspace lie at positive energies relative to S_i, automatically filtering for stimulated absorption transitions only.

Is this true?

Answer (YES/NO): NO